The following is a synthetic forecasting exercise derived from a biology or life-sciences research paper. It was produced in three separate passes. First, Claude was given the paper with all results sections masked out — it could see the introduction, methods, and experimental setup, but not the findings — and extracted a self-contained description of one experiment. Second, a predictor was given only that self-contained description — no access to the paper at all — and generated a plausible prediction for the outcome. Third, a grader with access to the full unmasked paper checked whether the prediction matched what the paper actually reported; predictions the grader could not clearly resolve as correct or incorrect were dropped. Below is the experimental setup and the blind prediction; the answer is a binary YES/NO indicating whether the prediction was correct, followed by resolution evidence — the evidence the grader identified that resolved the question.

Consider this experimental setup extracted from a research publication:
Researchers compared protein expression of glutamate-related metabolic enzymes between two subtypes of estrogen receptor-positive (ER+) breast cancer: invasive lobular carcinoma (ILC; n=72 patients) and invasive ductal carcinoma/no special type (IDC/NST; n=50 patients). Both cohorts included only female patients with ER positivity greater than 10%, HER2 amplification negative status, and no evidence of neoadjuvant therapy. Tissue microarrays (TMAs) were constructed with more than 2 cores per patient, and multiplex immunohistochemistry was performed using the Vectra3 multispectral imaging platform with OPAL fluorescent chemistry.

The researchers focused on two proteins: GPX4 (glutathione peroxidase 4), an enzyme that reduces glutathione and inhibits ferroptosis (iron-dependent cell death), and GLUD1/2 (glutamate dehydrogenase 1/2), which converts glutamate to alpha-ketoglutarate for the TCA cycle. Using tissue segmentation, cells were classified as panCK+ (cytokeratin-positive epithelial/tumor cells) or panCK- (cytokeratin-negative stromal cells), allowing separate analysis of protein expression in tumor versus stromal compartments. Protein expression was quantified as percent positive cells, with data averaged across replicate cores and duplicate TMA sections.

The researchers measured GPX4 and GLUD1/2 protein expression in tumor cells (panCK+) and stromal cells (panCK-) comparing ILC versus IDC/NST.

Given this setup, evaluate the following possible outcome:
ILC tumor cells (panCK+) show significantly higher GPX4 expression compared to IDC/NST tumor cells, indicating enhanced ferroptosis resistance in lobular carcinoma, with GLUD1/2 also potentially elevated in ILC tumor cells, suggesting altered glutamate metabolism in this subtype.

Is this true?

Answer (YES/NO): NO